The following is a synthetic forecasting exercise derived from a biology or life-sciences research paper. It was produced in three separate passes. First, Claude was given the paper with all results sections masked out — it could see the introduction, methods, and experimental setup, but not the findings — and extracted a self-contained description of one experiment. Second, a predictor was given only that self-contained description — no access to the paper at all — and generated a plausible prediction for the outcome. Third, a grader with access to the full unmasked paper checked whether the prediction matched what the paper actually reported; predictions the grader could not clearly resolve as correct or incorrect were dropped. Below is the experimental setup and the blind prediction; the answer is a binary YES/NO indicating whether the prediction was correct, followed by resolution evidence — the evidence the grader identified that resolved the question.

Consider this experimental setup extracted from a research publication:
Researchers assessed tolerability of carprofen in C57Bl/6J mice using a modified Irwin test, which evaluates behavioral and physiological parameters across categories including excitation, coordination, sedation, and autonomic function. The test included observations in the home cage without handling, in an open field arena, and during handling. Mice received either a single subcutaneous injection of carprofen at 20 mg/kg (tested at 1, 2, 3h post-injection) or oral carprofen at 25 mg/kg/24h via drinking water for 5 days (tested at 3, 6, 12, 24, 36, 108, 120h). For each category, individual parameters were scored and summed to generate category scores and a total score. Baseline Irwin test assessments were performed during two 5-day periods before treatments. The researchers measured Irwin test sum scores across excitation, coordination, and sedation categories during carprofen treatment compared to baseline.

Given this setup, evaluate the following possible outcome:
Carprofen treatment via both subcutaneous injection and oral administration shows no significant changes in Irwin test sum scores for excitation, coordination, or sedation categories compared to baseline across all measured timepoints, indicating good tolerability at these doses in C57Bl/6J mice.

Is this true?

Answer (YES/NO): NO